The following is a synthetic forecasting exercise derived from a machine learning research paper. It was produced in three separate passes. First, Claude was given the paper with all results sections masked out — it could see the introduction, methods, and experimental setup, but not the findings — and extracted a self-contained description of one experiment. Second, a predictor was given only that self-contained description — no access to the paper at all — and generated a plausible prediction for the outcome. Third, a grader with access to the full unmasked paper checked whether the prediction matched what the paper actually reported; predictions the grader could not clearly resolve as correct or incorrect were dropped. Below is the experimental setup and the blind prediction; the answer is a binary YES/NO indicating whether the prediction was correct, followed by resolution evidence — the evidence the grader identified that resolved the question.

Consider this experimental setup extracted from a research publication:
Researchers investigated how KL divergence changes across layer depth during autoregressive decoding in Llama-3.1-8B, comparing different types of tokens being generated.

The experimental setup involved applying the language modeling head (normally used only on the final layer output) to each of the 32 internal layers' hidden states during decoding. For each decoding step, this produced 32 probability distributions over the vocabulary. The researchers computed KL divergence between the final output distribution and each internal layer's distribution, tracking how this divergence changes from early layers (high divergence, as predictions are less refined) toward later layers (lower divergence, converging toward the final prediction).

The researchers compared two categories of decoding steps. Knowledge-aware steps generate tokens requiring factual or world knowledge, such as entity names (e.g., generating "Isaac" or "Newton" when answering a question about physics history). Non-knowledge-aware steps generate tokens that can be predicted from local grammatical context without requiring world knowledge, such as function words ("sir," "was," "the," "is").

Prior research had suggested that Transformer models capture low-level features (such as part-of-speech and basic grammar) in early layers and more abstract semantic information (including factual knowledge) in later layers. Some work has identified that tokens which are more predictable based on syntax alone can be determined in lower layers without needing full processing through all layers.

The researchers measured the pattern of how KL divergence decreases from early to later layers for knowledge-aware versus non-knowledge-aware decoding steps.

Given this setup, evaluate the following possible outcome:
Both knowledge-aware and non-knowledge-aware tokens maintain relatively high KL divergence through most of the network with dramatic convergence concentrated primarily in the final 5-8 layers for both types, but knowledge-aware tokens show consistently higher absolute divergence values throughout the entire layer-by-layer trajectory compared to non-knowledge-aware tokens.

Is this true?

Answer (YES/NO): NO